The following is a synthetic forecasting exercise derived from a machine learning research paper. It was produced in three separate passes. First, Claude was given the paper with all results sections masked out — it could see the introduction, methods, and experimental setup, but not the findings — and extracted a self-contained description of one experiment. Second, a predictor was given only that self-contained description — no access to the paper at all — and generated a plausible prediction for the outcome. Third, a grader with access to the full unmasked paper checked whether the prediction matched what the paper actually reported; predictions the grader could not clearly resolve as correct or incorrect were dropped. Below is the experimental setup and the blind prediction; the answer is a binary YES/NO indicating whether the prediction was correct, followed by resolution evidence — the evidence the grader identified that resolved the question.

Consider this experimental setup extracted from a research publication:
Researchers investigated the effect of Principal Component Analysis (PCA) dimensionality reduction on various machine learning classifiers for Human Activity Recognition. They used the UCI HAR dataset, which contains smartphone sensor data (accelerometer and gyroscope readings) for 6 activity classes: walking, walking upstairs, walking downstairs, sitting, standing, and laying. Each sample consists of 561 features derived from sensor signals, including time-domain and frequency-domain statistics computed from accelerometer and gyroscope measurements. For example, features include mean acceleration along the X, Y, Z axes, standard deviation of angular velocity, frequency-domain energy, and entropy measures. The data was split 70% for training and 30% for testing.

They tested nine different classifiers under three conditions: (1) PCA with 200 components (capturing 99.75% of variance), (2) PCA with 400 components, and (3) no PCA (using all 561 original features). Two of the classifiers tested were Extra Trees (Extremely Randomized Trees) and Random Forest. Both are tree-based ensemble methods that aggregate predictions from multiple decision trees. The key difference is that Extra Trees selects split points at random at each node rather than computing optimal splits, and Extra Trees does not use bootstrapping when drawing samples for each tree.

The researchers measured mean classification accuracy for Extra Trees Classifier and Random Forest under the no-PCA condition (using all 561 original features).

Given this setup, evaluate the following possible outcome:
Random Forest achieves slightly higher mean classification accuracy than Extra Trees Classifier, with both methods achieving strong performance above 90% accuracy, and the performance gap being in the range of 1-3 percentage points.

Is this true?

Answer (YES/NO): NO